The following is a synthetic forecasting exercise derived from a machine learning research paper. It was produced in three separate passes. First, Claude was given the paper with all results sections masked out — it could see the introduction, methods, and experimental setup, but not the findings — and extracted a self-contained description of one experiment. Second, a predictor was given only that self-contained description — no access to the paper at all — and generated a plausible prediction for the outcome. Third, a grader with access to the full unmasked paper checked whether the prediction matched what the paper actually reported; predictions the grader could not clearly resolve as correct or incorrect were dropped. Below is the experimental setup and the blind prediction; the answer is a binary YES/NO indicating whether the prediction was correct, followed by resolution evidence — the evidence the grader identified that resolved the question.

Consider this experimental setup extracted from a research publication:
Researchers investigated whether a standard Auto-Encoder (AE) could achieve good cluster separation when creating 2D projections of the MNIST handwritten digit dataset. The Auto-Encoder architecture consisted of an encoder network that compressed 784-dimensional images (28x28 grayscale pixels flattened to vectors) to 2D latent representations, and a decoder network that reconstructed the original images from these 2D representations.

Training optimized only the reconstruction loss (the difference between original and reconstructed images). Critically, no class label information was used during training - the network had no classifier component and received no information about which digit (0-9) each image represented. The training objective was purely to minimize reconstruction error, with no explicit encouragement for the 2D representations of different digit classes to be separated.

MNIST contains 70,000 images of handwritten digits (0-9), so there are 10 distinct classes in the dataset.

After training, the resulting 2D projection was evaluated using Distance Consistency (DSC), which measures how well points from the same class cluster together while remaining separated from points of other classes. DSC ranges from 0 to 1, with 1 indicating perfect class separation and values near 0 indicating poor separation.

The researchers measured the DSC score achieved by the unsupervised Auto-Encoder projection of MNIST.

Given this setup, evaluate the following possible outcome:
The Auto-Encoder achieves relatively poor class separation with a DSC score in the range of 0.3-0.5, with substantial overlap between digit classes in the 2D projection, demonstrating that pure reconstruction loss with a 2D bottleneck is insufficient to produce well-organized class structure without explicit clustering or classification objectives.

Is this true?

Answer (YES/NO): NO